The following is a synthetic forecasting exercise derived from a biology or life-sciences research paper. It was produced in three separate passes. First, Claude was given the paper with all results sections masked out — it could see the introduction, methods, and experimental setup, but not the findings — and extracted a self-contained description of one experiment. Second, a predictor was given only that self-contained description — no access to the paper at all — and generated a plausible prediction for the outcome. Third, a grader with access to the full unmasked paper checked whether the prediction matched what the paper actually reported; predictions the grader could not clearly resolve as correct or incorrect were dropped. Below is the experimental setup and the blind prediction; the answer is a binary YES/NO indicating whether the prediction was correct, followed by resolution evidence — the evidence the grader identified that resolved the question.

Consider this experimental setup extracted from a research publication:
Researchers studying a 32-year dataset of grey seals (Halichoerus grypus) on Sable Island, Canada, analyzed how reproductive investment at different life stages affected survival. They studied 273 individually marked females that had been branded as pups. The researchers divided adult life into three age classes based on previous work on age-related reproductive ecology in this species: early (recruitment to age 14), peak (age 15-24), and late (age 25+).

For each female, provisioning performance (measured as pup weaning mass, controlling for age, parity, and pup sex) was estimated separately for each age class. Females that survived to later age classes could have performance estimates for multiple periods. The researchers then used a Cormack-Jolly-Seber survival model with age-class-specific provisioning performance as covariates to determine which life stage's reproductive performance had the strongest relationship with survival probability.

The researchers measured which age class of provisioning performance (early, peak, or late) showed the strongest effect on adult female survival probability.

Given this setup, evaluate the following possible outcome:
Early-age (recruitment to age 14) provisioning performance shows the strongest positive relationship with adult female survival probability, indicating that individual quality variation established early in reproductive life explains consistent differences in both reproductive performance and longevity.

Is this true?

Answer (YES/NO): NO